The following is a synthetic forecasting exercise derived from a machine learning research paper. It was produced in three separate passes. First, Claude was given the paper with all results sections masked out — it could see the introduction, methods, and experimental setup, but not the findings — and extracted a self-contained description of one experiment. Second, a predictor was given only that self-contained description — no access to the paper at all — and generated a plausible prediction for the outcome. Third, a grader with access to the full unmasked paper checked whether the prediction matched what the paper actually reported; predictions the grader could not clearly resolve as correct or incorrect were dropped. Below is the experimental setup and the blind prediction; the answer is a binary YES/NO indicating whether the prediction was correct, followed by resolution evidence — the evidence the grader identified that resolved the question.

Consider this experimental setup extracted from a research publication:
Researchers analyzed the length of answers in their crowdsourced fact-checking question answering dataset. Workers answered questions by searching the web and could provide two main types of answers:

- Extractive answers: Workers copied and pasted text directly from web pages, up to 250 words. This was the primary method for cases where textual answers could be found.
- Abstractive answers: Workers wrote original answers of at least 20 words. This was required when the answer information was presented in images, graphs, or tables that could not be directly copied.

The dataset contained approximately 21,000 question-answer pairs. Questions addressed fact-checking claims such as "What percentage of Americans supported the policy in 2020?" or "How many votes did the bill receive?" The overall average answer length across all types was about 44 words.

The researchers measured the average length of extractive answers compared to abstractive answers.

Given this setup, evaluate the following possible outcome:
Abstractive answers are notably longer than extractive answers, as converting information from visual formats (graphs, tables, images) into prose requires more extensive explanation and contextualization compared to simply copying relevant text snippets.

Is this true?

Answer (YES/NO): NO